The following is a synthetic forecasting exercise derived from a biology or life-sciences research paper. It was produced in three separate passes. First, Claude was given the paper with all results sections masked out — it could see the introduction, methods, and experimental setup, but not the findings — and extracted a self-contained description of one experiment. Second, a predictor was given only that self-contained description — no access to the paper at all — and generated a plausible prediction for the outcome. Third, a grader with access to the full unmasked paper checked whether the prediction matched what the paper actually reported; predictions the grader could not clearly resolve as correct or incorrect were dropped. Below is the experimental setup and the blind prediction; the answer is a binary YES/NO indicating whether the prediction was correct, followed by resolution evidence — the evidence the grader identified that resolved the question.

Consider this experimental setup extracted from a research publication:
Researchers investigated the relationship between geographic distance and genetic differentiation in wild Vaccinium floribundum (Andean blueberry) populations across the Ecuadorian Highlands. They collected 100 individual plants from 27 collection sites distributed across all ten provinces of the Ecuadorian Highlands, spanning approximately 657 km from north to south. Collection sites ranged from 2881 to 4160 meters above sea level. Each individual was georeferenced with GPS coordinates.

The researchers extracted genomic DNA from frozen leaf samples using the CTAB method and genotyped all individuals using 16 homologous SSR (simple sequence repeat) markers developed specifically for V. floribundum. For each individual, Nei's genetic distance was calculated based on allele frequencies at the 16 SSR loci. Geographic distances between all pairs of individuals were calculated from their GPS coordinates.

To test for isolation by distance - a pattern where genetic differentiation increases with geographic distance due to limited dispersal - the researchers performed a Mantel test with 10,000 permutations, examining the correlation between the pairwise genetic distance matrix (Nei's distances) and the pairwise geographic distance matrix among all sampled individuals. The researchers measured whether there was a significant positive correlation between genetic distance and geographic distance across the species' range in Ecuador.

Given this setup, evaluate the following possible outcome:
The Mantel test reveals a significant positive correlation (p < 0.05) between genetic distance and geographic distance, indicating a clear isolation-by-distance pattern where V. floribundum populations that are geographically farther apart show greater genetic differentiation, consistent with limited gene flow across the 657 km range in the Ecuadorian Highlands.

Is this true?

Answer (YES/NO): YES